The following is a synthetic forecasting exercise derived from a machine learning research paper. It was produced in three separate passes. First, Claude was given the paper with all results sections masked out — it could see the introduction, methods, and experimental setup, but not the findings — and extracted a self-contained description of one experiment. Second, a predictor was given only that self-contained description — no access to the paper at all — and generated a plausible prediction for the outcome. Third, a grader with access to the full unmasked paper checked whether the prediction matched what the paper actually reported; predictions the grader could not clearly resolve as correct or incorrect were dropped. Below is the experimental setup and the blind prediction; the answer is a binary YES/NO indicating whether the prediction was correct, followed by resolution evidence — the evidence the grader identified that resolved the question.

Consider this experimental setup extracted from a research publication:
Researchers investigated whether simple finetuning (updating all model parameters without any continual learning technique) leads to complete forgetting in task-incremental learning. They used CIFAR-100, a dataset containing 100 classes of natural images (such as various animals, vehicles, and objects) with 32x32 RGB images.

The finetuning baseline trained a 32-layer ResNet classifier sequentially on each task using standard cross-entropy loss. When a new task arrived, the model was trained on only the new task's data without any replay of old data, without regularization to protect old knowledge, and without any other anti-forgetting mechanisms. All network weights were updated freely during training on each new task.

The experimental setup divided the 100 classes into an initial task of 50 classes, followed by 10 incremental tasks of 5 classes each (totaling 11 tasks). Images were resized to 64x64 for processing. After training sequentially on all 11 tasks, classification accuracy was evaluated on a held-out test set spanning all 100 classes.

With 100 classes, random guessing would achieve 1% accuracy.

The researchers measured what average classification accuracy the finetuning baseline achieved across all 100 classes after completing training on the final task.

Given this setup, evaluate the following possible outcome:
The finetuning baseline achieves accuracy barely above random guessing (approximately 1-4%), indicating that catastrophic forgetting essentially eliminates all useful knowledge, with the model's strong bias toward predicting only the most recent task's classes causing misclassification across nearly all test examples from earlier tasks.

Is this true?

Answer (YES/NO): NO